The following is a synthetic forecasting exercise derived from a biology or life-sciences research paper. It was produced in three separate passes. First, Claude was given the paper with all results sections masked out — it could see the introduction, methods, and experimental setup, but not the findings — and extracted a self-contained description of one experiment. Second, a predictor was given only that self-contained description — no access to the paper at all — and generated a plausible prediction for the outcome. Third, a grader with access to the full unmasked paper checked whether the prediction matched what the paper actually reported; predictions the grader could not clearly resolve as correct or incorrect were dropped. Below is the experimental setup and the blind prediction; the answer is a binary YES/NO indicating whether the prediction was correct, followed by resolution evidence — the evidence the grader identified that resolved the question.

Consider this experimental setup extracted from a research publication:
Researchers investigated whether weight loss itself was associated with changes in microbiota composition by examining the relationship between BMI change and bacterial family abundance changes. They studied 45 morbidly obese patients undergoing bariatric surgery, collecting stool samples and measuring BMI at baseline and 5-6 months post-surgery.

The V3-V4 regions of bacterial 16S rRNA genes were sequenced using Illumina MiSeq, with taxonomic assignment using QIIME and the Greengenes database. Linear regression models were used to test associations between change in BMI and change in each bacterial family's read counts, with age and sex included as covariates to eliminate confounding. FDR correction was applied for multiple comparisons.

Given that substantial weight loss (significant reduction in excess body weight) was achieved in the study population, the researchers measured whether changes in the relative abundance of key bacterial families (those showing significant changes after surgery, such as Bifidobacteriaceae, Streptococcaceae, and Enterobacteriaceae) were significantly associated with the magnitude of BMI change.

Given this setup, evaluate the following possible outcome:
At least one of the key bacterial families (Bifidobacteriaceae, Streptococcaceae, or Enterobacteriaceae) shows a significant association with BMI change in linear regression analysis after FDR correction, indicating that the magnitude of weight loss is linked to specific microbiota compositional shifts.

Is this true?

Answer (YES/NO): NO